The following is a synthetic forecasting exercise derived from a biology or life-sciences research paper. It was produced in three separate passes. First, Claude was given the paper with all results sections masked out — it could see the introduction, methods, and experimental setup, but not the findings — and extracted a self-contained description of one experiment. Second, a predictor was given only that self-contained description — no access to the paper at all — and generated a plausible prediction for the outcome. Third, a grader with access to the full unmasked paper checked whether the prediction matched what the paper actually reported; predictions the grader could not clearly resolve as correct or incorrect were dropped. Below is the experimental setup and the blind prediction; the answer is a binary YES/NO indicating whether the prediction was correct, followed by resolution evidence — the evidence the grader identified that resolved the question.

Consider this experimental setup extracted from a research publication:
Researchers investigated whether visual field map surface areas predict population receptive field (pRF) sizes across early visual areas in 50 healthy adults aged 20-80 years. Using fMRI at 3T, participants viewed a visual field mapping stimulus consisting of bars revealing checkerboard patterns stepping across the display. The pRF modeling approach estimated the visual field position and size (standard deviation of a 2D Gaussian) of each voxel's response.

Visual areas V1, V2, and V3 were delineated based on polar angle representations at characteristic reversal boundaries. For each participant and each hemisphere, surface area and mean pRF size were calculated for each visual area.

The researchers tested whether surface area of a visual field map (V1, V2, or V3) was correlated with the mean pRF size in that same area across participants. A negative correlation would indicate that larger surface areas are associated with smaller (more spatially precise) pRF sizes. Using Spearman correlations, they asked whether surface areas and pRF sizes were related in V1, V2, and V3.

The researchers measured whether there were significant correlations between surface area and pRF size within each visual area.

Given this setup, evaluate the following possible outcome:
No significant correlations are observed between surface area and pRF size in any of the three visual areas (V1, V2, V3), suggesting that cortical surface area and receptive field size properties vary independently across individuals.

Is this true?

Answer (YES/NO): NO